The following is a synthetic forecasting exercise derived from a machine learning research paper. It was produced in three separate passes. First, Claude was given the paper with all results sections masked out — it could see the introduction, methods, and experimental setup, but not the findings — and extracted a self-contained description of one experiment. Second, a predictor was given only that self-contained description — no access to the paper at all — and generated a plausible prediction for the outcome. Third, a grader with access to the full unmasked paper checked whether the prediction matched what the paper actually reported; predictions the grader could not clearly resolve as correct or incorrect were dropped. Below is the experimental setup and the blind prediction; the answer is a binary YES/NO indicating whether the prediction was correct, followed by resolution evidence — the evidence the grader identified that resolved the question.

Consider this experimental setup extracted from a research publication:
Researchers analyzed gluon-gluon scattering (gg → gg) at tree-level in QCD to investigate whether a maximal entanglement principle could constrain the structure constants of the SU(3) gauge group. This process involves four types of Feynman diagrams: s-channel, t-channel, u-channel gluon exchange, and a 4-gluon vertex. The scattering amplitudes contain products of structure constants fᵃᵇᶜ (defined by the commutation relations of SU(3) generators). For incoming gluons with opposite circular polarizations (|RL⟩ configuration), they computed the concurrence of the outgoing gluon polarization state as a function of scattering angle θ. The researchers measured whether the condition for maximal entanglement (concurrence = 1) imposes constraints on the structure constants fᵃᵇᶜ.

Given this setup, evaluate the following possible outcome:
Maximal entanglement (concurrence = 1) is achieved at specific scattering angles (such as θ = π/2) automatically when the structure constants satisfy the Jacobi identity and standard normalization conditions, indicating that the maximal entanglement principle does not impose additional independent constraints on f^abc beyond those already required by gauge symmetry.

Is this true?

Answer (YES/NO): YES